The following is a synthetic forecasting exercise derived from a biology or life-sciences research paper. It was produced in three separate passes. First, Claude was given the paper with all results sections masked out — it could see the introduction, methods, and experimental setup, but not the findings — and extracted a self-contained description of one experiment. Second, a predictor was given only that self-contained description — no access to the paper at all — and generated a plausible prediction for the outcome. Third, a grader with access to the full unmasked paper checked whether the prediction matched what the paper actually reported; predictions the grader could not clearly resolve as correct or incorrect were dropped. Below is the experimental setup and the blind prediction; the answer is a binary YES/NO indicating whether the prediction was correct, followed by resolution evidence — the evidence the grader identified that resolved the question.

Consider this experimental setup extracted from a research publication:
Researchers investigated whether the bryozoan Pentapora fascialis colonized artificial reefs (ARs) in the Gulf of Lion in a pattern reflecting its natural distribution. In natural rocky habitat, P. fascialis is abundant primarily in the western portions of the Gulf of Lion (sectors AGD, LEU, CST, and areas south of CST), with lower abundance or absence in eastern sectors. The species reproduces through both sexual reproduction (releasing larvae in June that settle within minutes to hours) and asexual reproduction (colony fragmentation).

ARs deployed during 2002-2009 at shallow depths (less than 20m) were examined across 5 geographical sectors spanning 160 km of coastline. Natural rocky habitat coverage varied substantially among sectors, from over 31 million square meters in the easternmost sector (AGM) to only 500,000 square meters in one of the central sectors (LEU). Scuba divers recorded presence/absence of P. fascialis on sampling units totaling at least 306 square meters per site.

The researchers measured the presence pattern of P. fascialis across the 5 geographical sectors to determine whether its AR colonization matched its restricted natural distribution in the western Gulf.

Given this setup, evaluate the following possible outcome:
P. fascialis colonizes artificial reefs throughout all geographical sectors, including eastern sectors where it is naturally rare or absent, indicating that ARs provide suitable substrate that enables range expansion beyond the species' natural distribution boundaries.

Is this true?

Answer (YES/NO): NO